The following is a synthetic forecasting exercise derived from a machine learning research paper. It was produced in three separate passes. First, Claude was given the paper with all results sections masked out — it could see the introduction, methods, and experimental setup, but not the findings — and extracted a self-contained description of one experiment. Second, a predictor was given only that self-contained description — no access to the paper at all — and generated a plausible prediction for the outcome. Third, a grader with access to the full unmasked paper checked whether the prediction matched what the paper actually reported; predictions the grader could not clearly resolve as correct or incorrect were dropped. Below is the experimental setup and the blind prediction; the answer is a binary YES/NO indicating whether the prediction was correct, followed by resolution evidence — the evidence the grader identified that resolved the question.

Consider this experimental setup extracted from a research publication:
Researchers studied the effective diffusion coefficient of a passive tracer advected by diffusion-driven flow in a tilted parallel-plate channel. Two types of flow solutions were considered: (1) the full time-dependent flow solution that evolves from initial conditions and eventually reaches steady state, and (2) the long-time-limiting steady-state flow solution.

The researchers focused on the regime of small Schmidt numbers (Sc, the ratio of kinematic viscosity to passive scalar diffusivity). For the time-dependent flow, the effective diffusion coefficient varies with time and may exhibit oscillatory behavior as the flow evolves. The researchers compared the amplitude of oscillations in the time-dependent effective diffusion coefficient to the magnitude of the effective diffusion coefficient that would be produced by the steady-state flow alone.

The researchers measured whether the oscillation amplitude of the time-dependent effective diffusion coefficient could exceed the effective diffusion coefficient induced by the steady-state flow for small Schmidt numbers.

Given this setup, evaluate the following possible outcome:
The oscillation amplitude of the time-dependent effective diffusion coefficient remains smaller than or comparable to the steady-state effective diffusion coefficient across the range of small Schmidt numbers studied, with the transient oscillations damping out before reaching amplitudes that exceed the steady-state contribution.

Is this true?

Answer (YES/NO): NO